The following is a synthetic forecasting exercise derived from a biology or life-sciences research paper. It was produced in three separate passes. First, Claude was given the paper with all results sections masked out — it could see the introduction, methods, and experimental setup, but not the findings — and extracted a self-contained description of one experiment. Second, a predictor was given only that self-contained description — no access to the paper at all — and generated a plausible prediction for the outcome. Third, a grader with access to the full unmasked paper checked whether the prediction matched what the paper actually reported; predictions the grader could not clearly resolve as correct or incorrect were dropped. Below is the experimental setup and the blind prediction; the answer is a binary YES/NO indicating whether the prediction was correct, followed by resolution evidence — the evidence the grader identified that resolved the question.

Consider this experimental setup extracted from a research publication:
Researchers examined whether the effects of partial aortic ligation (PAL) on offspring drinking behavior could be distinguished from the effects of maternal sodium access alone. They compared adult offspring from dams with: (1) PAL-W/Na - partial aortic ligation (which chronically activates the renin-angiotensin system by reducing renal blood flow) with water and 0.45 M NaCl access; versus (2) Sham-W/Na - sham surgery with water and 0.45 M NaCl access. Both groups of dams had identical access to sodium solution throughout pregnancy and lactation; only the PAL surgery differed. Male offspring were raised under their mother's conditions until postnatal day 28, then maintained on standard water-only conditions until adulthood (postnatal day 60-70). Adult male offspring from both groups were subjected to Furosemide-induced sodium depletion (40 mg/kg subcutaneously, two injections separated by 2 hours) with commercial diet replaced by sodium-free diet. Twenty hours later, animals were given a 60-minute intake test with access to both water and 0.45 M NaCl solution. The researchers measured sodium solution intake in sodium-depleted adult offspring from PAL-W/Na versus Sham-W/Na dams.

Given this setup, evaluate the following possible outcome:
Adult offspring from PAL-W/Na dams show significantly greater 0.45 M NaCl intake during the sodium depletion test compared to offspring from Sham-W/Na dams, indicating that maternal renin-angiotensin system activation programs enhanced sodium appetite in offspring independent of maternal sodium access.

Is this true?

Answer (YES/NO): NO